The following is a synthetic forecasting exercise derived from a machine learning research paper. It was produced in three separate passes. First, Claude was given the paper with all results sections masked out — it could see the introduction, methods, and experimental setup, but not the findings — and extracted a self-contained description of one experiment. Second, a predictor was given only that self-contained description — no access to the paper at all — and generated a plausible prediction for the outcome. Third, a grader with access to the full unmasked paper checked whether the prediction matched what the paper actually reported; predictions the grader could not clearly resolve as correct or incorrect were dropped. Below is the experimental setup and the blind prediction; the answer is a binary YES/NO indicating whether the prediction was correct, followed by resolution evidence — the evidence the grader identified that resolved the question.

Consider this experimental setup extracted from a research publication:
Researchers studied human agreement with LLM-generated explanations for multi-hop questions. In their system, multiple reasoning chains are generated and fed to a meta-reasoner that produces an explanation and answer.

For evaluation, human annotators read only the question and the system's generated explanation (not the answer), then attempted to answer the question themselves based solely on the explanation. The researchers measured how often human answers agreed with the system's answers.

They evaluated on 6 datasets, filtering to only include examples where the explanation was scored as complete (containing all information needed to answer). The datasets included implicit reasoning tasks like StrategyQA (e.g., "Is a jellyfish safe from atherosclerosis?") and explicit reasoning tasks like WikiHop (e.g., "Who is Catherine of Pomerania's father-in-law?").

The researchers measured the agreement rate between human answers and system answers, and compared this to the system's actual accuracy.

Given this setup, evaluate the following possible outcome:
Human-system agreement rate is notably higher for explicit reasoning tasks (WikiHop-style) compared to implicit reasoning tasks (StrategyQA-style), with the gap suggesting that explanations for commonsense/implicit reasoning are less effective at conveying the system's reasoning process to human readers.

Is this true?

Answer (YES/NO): YES